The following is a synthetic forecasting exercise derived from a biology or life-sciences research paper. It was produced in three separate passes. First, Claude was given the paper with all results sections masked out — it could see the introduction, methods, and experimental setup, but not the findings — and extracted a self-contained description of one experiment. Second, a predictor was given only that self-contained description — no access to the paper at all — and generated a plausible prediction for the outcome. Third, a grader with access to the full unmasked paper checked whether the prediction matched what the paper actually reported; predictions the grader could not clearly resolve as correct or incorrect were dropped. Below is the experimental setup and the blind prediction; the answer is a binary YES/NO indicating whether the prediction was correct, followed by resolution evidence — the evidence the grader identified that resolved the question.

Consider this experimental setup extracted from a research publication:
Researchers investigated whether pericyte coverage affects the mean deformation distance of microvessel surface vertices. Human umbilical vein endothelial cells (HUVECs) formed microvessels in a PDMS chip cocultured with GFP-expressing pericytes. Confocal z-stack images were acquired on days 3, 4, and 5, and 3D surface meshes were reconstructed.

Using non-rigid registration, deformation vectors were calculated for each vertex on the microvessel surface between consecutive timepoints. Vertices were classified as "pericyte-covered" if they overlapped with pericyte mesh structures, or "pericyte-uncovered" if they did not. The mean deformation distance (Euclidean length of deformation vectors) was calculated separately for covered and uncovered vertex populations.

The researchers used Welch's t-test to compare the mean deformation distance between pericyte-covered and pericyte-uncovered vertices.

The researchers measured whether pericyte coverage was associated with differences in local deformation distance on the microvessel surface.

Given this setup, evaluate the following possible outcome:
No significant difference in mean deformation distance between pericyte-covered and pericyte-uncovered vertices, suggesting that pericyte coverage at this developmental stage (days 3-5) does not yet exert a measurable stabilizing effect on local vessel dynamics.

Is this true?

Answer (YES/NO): NO